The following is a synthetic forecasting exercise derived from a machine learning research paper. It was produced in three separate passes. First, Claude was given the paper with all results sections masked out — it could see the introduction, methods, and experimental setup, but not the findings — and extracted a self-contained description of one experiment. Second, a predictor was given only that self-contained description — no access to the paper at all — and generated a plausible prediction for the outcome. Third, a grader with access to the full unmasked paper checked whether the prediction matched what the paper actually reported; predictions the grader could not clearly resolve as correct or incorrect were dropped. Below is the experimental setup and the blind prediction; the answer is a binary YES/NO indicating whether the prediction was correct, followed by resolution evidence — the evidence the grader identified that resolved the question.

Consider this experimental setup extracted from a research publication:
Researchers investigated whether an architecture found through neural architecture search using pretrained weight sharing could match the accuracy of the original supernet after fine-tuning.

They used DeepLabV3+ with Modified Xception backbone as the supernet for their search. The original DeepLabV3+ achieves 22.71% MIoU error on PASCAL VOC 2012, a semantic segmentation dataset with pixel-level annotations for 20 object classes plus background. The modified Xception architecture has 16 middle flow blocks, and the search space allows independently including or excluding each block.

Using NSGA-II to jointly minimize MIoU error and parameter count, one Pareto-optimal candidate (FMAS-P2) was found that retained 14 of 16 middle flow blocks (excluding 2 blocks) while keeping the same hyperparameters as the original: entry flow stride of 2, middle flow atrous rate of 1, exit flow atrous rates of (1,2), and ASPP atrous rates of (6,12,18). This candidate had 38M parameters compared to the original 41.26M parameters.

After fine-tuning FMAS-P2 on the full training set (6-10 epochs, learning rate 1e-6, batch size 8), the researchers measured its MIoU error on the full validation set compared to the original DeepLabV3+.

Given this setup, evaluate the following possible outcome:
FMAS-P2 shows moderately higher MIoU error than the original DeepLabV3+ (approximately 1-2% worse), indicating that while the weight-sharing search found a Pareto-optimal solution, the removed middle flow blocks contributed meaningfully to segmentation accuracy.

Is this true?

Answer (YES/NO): NO